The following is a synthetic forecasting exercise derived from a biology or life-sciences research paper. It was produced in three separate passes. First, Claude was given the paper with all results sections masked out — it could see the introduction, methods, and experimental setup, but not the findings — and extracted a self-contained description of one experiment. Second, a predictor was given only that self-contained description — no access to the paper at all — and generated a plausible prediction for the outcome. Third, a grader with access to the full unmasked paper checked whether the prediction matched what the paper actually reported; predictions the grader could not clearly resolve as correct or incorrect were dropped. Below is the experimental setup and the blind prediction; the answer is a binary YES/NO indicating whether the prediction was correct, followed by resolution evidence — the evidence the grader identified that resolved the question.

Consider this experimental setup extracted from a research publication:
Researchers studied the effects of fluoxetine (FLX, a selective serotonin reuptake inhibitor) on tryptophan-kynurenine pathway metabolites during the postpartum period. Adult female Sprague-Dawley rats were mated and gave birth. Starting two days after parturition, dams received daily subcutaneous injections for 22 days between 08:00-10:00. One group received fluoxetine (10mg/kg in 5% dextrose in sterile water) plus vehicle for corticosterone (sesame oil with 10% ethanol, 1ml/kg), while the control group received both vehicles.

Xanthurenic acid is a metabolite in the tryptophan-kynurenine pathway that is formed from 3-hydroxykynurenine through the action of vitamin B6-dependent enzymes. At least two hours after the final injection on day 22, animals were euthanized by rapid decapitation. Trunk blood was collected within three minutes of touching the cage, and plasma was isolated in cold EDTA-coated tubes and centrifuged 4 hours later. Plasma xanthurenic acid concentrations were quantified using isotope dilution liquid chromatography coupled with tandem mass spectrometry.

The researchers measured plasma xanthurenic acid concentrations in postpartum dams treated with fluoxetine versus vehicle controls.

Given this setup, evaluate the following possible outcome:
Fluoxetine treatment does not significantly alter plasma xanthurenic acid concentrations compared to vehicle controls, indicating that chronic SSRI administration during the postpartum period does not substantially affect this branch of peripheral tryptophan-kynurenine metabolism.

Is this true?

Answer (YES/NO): NO